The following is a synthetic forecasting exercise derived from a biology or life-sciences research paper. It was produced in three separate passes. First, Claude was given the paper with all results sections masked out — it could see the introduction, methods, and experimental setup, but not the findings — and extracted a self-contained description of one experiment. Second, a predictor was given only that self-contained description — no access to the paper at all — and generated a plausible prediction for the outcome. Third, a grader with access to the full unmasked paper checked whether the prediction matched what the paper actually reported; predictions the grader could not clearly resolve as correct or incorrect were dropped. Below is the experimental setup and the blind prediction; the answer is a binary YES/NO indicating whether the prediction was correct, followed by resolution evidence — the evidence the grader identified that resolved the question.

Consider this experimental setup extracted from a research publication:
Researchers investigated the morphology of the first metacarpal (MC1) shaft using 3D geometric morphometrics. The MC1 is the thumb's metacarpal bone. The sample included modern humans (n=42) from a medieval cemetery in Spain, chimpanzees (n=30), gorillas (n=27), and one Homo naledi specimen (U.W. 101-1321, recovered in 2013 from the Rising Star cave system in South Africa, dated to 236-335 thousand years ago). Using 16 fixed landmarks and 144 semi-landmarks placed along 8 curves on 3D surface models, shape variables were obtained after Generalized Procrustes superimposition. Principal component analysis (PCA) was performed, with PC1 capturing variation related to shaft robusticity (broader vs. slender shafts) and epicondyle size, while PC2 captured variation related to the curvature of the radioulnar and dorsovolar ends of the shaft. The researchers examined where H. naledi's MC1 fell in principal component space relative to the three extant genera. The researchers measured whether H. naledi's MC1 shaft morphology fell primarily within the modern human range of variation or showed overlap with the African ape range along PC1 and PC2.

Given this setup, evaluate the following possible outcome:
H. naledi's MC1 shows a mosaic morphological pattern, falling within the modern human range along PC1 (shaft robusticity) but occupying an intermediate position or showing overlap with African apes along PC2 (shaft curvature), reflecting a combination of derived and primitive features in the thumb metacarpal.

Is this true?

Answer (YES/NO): NO